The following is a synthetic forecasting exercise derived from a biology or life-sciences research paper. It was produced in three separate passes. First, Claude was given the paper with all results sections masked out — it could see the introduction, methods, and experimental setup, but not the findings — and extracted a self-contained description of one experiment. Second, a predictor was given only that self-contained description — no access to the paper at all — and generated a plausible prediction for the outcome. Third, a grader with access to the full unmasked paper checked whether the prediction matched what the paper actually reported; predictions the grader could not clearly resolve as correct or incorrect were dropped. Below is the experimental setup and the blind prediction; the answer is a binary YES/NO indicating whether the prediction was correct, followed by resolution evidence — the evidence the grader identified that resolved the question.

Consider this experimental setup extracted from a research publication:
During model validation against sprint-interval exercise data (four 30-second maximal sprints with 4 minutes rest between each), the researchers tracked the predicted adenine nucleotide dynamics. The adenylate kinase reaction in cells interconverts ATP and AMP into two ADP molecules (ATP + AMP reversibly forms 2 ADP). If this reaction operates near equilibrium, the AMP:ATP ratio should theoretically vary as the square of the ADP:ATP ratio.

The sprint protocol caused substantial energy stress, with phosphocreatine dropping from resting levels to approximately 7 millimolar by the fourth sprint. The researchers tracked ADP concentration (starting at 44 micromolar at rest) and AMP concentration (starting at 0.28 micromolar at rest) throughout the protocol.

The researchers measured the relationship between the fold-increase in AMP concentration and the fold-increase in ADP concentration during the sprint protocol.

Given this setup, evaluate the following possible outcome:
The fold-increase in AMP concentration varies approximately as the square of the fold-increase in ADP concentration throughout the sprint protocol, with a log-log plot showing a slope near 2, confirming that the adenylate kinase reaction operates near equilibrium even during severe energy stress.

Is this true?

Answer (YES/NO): YES